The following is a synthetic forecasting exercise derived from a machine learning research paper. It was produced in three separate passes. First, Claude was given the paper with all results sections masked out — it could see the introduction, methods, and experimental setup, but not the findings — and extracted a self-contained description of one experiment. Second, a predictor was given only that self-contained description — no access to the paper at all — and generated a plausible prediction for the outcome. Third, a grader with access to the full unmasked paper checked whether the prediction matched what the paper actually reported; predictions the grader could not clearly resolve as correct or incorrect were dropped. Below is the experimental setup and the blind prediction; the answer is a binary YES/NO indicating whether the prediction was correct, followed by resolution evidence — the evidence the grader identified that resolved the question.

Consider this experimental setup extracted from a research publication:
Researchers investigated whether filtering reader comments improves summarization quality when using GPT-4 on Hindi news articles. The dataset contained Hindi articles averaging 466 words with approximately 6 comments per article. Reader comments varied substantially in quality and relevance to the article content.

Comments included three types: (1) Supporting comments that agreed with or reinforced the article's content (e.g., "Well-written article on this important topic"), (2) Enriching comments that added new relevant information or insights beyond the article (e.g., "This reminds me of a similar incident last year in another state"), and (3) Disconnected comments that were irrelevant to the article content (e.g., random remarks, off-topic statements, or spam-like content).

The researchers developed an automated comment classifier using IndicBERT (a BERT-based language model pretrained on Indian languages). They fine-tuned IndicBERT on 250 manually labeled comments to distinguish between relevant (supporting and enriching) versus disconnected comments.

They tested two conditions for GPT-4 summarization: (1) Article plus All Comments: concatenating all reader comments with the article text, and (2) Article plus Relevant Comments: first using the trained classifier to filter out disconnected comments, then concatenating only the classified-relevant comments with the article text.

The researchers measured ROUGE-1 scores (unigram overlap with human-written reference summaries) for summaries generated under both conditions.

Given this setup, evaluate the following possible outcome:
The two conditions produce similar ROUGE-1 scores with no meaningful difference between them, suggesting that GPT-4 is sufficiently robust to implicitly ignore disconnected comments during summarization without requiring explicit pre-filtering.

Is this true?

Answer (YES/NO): NO